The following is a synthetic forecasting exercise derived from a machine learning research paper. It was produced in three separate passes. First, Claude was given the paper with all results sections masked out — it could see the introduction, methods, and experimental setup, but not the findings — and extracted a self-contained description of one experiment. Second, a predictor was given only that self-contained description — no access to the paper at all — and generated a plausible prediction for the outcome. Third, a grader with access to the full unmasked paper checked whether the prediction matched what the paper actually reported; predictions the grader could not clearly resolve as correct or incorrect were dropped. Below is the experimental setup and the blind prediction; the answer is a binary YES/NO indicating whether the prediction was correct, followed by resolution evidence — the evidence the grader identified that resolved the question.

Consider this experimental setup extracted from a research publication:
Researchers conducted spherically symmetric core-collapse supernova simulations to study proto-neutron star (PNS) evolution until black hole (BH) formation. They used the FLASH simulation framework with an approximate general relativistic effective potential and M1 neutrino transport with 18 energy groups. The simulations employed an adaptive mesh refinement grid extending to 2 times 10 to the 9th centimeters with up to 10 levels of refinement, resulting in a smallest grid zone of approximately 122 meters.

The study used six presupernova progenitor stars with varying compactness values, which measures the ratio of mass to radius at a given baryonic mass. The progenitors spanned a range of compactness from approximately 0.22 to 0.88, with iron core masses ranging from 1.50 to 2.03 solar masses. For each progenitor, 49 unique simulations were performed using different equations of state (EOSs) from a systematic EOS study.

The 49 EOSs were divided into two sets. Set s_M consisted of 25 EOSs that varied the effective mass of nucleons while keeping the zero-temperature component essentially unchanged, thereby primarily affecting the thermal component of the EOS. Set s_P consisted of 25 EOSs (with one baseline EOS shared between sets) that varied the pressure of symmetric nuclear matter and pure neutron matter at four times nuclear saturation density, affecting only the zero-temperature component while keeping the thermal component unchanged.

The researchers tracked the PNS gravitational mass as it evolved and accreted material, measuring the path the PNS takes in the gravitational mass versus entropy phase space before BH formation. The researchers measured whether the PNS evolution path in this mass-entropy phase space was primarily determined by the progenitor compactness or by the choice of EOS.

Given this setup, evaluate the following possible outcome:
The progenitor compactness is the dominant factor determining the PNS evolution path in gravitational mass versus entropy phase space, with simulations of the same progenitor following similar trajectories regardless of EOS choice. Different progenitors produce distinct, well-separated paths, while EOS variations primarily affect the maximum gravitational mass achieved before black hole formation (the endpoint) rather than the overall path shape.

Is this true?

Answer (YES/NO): YES